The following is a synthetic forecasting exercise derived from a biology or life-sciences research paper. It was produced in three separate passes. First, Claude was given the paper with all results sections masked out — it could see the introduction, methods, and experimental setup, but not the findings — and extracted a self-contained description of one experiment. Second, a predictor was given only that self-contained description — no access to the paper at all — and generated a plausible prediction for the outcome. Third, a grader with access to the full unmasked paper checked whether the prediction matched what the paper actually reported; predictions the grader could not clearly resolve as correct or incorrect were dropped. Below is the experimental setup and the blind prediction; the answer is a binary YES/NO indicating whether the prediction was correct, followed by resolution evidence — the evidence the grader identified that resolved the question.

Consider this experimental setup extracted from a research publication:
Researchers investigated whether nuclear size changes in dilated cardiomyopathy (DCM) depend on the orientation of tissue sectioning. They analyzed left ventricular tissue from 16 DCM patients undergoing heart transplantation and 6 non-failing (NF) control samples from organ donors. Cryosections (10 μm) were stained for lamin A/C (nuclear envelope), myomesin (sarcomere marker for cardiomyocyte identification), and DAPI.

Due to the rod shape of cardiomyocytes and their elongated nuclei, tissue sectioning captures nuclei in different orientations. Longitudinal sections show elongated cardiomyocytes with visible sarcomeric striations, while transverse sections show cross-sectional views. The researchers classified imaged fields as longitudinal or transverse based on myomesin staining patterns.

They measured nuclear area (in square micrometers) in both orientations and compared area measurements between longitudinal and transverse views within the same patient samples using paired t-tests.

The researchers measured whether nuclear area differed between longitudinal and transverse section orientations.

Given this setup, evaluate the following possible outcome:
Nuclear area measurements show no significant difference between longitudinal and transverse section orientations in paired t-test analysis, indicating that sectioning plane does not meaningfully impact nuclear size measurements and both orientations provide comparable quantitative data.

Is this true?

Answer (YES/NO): NO